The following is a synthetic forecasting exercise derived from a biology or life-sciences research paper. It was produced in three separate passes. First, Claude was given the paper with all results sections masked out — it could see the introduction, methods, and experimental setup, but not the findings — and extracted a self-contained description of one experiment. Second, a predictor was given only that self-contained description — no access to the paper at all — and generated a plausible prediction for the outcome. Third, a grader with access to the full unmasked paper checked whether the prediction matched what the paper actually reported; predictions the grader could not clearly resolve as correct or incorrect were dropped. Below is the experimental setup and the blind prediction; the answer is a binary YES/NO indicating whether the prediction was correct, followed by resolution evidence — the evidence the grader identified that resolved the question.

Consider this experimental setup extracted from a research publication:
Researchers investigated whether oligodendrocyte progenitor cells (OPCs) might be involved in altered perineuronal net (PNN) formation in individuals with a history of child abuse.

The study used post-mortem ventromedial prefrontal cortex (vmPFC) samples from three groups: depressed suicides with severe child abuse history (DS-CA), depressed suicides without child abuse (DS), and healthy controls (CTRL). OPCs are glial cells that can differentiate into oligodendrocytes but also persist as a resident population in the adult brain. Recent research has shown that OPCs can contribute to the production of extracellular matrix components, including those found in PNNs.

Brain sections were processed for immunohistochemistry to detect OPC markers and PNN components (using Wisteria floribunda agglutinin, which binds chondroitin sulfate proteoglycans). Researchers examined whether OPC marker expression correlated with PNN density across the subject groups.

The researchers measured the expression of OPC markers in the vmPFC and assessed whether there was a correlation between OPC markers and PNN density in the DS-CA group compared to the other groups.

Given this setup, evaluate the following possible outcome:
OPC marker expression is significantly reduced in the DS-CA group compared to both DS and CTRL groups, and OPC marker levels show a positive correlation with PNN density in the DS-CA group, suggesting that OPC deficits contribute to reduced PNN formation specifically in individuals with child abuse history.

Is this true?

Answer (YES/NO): NO